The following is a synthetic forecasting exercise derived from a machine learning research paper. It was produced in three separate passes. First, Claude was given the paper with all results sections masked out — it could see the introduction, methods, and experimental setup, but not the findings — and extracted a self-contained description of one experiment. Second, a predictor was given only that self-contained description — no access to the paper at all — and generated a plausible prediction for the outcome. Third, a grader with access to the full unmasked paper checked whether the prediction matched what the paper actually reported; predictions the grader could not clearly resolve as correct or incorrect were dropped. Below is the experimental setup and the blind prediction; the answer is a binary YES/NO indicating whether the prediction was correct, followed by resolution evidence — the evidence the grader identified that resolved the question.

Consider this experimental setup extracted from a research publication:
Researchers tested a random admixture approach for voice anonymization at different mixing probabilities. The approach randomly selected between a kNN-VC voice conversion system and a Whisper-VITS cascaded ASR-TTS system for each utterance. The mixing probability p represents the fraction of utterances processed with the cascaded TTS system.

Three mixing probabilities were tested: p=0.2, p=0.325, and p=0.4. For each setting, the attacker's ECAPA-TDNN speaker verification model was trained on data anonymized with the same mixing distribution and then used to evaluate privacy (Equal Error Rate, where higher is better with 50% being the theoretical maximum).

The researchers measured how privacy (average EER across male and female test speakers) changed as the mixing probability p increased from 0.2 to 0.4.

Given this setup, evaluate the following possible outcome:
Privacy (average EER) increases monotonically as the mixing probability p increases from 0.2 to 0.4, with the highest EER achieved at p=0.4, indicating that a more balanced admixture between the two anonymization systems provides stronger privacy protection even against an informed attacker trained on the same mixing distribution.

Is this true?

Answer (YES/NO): YES